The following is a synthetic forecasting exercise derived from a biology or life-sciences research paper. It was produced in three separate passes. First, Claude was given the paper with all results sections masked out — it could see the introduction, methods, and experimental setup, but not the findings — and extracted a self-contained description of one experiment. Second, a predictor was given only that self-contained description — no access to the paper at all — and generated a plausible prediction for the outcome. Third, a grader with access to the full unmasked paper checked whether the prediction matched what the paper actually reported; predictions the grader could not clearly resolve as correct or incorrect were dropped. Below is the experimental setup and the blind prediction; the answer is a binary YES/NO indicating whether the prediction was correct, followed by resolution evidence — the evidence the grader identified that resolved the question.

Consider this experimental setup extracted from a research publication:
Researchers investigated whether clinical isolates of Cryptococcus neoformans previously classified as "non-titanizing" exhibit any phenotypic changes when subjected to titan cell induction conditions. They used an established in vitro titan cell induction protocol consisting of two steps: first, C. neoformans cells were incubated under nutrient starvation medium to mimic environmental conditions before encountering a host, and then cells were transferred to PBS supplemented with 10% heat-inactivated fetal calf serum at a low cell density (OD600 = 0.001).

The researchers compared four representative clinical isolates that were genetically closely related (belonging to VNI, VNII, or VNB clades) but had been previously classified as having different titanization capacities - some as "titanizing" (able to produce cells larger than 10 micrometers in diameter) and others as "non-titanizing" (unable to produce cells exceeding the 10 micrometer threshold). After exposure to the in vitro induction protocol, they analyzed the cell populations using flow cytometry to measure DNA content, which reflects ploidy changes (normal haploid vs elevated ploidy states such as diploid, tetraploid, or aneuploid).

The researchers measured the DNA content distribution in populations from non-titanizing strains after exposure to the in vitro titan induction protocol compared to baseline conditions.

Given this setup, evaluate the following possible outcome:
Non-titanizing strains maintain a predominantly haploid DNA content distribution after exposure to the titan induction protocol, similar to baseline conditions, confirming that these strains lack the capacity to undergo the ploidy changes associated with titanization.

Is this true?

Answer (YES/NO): NO